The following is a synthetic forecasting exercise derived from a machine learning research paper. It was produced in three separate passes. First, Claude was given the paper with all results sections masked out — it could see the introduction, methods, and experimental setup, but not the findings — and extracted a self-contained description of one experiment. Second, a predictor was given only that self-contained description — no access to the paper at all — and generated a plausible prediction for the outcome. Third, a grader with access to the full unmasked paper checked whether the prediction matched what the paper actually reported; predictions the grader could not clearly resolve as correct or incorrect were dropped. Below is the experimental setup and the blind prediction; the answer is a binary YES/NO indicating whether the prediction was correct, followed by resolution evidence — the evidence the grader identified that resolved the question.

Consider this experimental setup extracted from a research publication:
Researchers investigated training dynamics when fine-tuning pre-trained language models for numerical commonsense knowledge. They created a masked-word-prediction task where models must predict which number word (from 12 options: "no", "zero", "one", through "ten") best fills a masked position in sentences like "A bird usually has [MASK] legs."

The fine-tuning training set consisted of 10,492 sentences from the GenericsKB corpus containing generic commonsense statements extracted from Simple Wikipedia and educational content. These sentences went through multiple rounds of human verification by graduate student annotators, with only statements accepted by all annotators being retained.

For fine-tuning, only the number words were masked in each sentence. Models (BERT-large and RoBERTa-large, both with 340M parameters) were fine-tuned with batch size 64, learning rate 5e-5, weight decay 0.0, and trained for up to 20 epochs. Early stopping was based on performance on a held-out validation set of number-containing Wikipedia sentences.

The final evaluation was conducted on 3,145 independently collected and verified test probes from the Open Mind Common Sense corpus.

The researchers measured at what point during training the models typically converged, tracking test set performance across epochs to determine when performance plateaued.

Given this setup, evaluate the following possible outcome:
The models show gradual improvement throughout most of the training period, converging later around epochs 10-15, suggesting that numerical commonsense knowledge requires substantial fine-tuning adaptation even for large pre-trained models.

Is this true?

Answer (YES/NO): NO